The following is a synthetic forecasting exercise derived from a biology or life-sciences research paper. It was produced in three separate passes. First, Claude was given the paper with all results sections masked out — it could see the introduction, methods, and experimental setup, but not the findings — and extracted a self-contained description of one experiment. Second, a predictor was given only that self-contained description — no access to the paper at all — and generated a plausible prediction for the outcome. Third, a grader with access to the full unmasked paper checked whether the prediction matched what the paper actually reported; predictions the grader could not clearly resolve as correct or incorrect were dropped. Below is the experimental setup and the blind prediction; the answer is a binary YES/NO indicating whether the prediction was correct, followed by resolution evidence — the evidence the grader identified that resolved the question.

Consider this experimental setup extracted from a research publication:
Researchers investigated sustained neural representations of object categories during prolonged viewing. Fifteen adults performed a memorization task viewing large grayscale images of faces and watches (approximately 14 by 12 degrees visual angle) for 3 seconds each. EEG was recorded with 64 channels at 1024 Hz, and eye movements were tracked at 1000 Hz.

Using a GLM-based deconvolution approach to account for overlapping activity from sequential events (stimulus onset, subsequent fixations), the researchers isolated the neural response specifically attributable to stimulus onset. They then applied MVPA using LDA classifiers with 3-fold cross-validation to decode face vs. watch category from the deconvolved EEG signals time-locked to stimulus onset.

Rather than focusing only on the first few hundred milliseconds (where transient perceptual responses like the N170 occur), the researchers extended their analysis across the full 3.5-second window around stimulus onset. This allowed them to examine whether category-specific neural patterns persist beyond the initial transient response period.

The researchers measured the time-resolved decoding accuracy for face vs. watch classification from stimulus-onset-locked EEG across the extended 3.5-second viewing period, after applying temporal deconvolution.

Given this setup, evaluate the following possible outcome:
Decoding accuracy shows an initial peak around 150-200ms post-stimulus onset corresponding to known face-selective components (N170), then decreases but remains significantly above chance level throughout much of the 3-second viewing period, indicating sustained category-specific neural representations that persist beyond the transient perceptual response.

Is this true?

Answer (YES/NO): YES